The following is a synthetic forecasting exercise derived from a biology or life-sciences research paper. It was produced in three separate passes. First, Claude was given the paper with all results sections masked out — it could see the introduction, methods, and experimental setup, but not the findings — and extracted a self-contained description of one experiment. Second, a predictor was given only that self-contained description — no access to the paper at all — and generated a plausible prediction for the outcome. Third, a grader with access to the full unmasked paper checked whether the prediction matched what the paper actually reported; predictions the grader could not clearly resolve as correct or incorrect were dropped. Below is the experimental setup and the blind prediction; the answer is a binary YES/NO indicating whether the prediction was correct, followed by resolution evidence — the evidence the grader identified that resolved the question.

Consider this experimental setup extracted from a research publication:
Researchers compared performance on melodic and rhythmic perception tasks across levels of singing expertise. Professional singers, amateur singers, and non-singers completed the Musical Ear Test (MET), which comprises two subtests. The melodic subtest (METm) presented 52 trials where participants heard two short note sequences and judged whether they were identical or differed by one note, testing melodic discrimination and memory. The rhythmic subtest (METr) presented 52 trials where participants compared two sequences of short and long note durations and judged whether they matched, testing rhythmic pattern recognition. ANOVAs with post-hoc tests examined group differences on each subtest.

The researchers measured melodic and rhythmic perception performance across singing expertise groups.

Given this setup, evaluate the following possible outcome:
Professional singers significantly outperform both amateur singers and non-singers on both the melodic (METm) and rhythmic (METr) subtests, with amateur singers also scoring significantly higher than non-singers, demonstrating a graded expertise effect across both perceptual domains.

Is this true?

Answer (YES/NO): NO